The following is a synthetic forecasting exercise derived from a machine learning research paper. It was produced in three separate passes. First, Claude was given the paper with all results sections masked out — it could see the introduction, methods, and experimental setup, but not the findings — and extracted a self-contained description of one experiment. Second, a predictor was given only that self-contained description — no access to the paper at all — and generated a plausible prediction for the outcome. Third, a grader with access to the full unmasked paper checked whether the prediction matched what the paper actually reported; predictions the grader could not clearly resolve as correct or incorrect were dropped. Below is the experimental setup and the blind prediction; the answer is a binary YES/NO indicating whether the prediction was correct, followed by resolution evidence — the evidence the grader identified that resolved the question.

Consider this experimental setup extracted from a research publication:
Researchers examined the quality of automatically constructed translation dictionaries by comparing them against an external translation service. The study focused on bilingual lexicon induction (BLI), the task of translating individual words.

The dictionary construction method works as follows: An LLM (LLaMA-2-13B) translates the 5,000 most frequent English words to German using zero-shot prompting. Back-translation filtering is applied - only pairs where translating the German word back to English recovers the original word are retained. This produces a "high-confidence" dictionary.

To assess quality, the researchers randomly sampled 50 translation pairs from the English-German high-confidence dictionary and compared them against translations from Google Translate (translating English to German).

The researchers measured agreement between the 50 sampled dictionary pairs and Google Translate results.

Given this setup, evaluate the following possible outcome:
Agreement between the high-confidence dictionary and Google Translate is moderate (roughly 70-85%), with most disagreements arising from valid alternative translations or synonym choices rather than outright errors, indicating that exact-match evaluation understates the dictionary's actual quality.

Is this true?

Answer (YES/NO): NO